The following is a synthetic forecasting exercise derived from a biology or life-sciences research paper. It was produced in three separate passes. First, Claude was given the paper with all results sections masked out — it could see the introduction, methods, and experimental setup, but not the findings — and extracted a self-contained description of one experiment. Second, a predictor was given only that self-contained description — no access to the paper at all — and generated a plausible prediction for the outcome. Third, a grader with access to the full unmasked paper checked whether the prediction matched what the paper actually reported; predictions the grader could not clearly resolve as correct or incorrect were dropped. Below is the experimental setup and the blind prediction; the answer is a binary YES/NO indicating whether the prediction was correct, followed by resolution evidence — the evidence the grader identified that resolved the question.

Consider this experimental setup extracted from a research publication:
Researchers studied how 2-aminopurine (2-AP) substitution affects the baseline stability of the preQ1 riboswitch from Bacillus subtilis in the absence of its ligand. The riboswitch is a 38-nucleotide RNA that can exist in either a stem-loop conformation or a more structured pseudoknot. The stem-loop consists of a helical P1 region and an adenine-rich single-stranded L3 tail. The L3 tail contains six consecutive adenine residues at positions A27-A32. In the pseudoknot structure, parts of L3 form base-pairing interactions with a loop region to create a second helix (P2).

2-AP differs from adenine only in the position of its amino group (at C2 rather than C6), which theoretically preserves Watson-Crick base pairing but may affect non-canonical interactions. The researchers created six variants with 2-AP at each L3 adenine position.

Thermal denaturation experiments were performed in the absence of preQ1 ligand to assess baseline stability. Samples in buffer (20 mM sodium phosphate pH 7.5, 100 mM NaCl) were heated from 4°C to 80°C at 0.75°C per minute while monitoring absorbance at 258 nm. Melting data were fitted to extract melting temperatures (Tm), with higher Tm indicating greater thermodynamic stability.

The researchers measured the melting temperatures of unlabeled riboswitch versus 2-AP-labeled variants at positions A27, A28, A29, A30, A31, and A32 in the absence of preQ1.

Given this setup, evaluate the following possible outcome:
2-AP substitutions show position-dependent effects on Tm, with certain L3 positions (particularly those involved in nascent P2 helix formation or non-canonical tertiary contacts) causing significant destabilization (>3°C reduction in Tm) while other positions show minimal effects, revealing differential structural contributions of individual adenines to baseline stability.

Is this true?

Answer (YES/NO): NO